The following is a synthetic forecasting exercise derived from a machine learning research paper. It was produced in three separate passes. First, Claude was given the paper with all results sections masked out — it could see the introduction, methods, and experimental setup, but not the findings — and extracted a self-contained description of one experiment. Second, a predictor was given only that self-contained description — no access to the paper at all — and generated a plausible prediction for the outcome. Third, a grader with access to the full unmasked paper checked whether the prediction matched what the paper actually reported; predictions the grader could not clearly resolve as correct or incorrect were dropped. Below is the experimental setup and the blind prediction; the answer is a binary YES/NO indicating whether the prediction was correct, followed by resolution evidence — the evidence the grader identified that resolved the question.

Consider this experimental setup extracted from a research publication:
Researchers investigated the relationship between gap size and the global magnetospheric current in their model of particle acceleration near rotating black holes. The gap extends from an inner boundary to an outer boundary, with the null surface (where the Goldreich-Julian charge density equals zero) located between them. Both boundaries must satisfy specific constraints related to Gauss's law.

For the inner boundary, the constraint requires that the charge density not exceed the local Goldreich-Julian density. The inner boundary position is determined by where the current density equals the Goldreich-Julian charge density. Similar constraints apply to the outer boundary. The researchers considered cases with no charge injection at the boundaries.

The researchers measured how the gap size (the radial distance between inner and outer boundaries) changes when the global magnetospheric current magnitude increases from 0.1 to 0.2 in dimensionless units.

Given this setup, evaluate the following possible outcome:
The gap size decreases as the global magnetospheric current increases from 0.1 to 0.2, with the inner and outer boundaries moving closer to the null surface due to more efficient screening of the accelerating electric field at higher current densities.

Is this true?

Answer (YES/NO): NO